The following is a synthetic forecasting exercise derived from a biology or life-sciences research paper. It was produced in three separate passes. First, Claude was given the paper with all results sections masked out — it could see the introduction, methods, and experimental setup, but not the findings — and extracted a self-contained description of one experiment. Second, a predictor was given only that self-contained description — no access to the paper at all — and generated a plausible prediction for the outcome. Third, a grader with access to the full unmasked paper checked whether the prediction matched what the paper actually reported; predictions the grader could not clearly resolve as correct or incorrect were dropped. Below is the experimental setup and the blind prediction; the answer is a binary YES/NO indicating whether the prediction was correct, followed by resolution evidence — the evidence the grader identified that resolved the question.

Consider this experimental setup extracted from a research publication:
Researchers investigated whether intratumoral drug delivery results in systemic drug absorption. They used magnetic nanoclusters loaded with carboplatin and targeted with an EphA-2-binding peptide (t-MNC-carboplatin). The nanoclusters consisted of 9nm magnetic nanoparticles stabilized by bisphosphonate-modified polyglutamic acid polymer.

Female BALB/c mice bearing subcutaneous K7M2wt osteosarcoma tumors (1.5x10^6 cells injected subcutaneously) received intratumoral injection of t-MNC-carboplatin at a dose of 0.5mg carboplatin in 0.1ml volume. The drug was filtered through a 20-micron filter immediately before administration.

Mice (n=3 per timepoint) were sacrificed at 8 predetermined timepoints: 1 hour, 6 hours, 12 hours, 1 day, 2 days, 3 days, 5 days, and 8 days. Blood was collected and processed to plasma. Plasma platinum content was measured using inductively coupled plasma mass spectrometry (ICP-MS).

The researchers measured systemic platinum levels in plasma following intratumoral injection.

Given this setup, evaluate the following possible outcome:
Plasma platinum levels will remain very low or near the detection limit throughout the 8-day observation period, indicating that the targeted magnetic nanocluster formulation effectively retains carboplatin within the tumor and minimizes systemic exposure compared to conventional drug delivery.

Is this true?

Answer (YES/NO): NO